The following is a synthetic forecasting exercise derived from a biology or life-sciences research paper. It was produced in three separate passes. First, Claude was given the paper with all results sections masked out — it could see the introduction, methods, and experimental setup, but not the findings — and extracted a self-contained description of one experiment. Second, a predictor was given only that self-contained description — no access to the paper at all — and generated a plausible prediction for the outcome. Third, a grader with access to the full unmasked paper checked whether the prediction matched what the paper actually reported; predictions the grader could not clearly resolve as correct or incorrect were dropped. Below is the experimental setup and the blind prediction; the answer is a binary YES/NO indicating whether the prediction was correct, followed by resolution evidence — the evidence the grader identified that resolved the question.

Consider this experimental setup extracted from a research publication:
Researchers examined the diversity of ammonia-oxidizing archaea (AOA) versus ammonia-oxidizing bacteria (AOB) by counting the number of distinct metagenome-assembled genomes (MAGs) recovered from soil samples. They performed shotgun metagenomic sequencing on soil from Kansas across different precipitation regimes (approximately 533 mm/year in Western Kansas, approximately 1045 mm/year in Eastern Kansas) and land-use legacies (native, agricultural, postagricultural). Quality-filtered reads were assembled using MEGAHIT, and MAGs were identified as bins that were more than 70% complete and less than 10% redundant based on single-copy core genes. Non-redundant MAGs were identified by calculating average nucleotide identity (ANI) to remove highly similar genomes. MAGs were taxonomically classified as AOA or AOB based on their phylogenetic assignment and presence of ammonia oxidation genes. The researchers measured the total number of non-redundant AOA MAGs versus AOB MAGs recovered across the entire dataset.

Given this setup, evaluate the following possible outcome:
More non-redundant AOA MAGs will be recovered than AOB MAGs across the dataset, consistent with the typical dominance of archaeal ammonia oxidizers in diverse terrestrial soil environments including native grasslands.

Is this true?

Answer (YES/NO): YES